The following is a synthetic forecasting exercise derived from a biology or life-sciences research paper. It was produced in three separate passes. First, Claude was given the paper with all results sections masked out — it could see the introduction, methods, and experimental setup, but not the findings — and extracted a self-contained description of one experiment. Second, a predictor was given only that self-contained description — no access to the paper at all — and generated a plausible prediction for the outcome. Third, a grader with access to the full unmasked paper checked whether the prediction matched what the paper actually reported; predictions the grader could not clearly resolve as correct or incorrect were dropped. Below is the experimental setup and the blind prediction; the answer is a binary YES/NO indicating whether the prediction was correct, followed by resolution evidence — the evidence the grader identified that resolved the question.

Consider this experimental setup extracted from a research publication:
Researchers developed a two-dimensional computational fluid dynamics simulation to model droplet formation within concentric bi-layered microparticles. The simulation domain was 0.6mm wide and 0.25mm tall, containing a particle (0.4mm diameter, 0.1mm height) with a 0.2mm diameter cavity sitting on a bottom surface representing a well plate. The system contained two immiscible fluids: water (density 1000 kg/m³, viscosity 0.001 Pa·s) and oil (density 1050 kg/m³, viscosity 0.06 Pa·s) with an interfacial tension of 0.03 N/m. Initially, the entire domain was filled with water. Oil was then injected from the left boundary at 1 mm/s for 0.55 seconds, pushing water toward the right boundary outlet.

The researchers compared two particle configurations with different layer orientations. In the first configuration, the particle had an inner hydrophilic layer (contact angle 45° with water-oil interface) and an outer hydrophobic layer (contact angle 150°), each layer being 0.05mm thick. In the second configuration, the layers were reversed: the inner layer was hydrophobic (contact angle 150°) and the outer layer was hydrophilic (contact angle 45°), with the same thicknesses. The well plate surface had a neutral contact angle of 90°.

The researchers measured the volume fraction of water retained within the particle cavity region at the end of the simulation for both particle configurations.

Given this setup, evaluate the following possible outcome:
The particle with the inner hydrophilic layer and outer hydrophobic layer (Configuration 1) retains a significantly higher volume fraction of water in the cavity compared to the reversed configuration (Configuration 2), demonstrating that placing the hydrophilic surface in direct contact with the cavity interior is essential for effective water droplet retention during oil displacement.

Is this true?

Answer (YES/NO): YES